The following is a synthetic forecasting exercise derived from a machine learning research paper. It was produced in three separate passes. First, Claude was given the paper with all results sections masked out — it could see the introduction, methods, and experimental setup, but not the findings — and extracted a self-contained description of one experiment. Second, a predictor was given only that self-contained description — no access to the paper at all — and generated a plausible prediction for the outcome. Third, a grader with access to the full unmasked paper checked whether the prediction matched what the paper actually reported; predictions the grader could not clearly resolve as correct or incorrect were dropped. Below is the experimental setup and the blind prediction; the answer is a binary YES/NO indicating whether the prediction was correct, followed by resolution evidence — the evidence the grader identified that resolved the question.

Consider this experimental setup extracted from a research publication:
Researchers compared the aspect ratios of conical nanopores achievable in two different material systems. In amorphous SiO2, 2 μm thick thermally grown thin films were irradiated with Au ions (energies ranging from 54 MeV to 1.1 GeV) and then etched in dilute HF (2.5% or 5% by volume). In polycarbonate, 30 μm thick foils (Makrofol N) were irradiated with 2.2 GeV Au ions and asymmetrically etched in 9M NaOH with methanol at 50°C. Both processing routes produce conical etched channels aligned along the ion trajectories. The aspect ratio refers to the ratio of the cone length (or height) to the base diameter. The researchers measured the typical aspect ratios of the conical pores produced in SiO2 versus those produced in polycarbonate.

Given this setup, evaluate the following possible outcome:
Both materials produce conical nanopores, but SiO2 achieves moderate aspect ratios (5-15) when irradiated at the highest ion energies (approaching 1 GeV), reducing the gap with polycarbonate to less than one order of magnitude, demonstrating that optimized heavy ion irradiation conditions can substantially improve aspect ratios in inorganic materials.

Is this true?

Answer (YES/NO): NO